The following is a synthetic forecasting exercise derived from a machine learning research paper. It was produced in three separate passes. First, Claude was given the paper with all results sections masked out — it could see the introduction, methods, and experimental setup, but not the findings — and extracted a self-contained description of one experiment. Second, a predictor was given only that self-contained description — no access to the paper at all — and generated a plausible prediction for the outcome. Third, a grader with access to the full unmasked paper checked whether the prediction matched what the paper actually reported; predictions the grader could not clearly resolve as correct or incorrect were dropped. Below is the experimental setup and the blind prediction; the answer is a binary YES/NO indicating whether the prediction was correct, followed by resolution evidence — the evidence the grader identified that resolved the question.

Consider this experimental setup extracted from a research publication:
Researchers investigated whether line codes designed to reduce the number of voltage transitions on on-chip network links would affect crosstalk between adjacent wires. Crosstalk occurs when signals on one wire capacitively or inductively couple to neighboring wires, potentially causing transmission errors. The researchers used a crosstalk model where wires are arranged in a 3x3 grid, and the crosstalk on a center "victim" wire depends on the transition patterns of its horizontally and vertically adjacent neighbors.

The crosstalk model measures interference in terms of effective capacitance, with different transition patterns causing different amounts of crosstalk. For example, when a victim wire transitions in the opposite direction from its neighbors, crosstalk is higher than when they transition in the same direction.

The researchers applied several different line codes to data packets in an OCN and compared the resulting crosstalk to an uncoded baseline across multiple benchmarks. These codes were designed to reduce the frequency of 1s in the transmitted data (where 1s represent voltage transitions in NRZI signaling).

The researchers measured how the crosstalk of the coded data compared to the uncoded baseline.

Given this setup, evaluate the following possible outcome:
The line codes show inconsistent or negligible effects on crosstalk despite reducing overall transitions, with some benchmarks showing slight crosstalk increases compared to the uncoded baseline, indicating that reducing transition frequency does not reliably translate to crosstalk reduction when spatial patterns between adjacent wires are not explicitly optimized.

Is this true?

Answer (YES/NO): NO